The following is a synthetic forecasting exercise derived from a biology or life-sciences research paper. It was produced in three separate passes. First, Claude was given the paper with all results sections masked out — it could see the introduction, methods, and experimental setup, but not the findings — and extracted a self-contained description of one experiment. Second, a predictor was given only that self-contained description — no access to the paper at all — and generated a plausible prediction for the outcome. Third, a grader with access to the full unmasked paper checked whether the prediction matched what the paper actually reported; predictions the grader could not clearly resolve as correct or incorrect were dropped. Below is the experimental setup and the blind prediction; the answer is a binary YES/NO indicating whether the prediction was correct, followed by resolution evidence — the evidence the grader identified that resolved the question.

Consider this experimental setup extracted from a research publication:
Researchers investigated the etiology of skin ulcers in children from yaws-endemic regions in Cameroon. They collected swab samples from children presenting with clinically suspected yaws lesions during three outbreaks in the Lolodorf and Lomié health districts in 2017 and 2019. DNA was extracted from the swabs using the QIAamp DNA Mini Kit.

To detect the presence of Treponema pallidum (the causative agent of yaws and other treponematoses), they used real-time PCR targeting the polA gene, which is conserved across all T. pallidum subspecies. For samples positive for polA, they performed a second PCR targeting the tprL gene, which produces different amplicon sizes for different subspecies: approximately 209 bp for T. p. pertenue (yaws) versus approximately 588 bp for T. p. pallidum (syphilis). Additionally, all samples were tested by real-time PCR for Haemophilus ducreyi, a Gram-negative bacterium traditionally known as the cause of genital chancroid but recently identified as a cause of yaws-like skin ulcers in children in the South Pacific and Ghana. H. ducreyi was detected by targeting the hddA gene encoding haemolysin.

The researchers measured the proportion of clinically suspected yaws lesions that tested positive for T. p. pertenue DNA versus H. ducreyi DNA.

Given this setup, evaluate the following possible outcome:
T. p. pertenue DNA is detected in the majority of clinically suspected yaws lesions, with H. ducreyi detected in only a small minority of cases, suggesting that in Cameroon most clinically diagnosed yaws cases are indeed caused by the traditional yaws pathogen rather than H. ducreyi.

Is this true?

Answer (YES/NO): NO